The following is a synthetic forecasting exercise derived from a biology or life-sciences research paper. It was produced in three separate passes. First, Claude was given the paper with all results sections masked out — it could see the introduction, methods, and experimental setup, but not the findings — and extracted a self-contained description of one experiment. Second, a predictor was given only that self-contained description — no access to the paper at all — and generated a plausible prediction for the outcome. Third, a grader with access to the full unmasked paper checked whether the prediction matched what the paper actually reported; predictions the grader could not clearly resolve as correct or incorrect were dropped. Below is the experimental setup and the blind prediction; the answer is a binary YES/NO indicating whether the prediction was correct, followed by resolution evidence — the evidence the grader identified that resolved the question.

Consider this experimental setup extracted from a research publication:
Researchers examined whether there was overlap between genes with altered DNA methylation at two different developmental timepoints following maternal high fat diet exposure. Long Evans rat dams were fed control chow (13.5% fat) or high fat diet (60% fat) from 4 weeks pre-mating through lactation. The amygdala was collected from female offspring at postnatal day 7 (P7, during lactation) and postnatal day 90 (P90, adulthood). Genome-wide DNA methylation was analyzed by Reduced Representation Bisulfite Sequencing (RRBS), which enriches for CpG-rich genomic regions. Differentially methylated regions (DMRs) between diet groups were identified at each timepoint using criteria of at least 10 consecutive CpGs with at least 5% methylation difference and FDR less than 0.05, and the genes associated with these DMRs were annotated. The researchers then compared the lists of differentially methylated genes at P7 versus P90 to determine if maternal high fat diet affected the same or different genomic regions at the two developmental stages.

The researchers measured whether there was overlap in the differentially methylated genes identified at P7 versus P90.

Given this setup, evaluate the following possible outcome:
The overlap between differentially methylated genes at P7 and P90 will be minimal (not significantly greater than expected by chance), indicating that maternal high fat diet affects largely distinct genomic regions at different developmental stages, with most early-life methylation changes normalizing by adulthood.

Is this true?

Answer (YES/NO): NO